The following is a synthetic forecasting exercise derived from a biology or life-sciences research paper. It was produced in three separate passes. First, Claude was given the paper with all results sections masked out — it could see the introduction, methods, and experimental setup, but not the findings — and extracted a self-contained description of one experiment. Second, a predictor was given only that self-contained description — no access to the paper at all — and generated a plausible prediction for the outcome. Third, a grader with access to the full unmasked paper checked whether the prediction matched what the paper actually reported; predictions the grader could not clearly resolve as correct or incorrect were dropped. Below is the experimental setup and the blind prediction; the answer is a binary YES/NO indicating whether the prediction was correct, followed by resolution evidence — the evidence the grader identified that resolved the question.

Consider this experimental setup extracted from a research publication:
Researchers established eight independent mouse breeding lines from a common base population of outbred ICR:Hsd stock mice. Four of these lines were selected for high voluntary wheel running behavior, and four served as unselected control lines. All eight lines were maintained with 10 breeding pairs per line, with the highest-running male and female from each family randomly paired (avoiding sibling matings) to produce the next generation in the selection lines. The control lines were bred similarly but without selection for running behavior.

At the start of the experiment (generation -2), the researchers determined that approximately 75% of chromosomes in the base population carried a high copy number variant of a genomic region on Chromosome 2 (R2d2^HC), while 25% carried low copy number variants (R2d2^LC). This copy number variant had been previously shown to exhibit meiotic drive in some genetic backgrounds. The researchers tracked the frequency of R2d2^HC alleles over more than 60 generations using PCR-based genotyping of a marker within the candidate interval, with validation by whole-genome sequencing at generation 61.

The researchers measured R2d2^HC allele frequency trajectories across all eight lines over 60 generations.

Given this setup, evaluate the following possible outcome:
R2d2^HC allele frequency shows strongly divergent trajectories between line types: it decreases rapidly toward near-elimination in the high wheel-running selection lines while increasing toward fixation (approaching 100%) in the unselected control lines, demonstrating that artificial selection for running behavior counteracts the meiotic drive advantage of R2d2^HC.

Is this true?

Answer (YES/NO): NO